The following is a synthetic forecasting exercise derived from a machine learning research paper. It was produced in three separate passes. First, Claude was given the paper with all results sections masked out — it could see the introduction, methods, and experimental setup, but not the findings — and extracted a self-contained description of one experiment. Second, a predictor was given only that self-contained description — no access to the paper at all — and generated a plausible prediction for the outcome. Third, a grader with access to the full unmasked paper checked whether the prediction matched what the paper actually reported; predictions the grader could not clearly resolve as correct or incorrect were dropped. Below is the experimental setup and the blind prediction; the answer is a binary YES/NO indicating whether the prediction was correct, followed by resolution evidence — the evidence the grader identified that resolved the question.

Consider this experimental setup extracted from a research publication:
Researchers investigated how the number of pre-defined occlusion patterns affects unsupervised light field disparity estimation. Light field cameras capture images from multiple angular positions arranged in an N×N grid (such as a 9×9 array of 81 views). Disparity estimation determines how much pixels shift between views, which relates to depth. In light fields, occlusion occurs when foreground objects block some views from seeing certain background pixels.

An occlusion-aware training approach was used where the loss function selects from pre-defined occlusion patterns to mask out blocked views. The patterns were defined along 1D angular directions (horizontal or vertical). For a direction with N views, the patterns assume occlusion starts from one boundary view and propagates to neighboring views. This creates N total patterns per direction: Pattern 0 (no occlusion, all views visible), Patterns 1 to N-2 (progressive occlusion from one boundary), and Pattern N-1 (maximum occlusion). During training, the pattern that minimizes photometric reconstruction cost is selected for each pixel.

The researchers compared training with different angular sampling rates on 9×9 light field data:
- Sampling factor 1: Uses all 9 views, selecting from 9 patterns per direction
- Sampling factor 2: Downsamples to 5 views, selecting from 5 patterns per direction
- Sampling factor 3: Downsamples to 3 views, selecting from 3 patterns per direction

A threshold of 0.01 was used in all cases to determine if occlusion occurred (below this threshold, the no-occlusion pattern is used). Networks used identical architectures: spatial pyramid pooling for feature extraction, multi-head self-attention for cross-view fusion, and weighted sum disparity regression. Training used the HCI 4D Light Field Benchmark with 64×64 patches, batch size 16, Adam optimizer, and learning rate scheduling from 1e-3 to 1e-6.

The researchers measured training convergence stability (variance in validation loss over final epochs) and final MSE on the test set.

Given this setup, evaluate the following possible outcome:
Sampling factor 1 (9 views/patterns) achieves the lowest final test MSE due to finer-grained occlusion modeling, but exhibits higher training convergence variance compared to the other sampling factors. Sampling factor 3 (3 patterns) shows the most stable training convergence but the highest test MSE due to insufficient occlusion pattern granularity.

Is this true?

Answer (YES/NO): NO